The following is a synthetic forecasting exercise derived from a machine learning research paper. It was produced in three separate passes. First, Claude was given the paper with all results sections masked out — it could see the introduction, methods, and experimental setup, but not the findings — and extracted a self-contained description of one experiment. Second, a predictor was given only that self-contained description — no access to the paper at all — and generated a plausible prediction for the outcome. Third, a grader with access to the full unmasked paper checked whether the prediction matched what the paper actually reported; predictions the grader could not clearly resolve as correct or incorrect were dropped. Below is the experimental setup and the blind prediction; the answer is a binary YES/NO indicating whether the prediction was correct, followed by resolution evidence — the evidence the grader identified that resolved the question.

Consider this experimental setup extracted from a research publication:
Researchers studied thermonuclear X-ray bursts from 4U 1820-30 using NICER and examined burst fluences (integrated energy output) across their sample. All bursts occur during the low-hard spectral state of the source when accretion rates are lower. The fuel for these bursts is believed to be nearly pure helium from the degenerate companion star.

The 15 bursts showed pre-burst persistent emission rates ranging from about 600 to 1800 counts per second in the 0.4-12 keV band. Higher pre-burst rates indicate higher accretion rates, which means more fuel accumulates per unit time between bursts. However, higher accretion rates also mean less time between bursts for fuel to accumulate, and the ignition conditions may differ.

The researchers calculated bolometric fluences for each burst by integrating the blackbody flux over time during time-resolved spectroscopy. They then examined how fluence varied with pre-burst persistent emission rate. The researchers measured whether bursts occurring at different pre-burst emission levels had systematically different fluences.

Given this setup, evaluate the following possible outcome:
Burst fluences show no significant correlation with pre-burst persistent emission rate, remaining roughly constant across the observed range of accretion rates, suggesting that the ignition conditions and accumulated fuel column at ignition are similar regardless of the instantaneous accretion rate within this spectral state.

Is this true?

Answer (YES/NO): YES